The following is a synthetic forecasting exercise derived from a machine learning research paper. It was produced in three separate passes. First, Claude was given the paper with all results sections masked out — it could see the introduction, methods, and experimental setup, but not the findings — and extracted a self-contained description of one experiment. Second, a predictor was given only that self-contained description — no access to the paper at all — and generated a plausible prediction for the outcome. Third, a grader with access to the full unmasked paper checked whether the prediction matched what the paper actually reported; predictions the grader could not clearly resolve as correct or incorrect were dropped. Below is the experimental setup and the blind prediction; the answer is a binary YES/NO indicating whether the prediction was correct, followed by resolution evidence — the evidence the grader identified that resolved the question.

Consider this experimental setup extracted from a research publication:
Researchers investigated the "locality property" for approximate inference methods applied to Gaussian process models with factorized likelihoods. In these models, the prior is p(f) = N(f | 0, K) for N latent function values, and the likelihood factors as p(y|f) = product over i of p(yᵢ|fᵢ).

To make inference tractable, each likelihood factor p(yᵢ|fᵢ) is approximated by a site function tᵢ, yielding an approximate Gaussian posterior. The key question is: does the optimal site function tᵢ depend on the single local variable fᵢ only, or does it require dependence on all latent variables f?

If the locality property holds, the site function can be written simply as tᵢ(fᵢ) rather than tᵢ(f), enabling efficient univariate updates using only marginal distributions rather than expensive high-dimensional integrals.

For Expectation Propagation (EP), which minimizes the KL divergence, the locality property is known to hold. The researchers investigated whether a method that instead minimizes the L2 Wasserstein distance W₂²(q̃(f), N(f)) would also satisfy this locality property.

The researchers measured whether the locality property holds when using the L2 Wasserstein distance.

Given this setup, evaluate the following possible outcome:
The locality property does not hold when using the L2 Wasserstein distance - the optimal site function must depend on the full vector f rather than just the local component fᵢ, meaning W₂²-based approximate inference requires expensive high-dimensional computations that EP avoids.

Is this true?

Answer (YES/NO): NO